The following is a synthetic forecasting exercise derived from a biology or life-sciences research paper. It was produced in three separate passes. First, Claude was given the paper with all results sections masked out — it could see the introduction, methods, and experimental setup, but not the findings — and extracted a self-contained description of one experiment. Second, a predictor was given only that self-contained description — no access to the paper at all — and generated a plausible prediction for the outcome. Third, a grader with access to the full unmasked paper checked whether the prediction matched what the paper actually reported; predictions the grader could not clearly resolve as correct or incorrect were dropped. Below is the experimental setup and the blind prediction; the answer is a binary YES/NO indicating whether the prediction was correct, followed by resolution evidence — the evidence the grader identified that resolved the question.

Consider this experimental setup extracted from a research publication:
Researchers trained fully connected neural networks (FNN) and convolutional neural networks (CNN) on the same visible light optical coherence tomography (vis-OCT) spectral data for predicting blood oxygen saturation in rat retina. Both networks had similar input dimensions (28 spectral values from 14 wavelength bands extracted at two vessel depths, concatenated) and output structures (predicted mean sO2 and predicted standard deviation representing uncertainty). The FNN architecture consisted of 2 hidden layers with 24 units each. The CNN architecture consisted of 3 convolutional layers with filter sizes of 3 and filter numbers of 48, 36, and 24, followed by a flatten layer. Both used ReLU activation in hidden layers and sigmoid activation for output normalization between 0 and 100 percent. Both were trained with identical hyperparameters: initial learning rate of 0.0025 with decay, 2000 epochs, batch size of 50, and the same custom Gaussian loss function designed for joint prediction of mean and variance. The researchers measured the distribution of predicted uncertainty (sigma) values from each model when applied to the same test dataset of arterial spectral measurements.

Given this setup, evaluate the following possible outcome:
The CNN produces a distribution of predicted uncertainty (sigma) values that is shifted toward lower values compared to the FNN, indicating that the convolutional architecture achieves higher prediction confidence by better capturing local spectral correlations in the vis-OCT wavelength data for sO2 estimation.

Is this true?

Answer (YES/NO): NO